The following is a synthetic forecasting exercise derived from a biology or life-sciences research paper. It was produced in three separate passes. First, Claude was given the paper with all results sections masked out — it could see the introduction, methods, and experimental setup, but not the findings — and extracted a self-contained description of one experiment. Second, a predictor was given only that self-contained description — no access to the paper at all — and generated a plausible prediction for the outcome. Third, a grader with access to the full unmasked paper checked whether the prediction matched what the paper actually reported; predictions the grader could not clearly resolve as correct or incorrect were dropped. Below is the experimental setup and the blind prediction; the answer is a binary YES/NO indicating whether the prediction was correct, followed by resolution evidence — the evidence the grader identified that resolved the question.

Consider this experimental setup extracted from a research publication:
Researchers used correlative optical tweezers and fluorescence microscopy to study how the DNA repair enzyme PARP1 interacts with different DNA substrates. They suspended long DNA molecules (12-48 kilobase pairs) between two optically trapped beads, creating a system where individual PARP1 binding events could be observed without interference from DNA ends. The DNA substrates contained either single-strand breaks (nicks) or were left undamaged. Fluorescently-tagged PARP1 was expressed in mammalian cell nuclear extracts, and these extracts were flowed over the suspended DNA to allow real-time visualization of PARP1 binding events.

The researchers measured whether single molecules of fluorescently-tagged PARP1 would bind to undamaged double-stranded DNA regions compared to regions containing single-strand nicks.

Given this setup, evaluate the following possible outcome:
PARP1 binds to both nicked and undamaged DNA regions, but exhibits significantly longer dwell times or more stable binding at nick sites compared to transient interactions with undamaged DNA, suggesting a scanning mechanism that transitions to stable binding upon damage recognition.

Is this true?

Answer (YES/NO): NO